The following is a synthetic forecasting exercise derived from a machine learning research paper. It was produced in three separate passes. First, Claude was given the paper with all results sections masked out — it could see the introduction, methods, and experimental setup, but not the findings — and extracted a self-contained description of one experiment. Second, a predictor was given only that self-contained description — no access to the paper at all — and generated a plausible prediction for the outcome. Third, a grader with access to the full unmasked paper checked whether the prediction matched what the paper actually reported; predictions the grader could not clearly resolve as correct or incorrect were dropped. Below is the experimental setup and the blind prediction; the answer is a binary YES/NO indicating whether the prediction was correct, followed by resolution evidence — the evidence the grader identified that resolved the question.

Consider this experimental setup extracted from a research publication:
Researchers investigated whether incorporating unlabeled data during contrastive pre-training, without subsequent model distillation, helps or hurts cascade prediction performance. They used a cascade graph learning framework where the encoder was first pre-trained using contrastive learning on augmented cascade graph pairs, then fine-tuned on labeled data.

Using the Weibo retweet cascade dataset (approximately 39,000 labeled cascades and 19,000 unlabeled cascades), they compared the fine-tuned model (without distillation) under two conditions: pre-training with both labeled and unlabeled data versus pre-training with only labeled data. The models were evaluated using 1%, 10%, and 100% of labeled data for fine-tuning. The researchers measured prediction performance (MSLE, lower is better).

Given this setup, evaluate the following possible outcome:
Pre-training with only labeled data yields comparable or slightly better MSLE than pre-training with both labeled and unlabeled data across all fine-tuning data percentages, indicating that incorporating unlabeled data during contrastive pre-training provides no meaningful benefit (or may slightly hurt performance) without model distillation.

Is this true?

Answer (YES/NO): YES